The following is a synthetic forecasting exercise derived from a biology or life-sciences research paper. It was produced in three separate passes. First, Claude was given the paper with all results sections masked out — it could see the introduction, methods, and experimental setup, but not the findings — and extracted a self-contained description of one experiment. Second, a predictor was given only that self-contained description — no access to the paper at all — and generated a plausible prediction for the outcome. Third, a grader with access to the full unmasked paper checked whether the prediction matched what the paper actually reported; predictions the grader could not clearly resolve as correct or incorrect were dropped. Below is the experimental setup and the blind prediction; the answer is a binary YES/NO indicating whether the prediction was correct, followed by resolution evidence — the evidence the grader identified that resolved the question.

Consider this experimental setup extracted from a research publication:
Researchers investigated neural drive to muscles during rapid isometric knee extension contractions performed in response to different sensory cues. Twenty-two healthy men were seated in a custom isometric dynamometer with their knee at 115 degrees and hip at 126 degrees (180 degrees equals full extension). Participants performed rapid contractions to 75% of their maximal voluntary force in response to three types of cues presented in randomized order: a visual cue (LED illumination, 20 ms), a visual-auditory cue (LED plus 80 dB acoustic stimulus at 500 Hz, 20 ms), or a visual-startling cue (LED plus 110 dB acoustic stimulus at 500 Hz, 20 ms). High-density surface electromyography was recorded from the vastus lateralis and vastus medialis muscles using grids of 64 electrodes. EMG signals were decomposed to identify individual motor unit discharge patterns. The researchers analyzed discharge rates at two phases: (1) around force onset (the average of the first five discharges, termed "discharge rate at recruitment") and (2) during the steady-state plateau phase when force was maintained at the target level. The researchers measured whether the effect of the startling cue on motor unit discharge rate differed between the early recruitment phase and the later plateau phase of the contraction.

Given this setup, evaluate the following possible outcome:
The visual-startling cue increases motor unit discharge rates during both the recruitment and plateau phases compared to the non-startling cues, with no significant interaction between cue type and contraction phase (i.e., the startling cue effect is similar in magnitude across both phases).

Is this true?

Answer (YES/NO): NO